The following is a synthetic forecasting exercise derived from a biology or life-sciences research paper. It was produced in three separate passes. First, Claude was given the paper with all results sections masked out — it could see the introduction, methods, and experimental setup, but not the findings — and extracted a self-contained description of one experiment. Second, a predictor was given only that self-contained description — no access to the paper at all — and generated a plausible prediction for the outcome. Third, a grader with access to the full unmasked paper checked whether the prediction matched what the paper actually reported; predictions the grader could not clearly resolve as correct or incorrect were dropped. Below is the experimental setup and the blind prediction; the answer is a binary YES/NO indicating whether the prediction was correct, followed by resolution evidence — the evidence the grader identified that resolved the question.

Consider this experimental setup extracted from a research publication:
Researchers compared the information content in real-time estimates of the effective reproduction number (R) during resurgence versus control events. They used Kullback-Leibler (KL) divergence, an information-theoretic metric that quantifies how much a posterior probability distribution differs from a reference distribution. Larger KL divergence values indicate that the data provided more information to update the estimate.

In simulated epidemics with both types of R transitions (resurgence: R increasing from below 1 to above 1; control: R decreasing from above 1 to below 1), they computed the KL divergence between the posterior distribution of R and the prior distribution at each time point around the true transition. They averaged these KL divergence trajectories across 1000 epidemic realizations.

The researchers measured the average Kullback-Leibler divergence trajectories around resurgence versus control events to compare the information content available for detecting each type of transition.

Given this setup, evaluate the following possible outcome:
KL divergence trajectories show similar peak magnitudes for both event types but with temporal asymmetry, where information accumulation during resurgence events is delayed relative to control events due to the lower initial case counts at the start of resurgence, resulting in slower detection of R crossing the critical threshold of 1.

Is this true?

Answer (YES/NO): NO